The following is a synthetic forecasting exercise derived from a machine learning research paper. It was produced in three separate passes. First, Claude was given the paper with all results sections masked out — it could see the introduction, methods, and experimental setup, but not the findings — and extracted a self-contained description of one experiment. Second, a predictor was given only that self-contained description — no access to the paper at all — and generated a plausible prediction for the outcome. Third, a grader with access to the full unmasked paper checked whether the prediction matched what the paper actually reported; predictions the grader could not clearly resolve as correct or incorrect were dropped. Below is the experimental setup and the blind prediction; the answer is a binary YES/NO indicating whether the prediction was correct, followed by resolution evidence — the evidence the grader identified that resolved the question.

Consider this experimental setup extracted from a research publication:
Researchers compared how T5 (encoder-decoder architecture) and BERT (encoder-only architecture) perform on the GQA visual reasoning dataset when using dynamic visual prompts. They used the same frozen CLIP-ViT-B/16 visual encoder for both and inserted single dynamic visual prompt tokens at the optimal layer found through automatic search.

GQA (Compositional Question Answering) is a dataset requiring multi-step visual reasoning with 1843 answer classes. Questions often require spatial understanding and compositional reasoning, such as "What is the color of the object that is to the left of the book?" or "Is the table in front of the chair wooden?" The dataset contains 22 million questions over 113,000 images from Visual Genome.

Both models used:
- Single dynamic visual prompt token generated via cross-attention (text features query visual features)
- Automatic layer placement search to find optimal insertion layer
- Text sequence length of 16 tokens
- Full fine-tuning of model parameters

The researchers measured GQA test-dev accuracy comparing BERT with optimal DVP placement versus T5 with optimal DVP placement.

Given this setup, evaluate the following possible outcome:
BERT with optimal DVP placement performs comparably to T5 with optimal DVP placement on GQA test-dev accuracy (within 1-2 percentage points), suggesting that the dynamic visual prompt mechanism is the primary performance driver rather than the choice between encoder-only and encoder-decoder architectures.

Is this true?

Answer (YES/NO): YES